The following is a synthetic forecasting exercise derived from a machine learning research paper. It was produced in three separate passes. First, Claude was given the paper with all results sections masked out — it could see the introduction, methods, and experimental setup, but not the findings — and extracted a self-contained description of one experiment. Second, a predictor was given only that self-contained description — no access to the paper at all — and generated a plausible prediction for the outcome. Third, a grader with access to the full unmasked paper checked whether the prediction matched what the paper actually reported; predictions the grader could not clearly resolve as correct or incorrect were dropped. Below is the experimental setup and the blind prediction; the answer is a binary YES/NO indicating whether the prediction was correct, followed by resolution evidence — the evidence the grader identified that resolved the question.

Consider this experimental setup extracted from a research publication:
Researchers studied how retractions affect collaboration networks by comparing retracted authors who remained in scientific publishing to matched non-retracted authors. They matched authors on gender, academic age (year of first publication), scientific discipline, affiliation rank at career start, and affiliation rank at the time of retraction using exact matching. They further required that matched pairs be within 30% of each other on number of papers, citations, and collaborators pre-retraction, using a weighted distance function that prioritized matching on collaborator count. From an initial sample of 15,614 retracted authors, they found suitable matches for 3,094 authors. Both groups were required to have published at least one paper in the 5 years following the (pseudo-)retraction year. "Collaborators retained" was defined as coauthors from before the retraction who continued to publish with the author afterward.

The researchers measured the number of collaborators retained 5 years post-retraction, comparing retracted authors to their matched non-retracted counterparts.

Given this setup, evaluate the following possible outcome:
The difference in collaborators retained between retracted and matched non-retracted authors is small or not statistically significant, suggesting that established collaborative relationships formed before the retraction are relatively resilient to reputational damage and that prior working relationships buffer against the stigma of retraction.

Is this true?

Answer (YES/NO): NO